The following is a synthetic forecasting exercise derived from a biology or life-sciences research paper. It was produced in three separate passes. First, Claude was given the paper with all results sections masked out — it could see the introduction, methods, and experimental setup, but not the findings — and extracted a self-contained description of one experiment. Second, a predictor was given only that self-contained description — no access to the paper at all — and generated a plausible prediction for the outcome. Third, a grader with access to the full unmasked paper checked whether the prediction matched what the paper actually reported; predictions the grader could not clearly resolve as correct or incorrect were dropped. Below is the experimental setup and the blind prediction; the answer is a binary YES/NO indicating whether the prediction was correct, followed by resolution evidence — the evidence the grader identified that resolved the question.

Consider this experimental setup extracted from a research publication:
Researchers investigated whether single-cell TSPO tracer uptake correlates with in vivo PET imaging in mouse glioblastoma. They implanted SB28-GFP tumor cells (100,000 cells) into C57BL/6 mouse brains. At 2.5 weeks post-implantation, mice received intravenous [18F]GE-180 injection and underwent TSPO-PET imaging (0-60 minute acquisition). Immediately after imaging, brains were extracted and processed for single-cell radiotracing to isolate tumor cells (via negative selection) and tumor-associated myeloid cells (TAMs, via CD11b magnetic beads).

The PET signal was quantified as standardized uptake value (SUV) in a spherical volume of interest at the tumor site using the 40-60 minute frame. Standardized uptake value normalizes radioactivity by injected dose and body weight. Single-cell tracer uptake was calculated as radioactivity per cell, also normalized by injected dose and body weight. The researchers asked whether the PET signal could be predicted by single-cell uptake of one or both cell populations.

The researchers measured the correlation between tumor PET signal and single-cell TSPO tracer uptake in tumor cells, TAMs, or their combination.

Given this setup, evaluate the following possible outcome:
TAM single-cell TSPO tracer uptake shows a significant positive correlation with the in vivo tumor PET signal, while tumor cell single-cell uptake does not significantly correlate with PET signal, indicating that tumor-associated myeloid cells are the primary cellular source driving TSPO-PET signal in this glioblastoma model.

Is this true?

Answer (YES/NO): NO